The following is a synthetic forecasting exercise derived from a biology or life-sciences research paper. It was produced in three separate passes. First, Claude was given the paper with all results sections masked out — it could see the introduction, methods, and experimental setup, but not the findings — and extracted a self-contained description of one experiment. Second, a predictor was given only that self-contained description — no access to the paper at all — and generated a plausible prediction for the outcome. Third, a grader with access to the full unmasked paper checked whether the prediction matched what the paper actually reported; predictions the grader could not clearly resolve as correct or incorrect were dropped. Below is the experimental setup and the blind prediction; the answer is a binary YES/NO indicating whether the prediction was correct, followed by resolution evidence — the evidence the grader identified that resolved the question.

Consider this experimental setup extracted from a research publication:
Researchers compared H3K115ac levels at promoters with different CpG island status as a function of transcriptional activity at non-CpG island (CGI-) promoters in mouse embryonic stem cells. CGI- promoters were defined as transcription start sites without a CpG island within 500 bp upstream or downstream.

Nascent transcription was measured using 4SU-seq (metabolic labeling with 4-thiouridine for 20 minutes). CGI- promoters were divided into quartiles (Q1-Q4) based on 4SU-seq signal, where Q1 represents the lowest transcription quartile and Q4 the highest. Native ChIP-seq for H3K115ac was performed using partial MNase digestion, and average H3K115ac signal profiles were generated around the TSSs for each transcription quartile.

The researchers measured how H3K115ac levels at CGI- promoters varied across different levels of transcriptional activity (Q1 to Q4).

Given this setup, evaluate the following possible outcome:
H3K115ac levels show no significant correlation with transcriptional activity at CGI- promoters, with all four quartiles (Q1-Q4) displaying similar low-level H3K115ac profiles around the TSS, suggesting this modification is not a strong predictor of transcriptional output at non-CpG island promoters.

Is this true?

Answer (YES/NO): NO